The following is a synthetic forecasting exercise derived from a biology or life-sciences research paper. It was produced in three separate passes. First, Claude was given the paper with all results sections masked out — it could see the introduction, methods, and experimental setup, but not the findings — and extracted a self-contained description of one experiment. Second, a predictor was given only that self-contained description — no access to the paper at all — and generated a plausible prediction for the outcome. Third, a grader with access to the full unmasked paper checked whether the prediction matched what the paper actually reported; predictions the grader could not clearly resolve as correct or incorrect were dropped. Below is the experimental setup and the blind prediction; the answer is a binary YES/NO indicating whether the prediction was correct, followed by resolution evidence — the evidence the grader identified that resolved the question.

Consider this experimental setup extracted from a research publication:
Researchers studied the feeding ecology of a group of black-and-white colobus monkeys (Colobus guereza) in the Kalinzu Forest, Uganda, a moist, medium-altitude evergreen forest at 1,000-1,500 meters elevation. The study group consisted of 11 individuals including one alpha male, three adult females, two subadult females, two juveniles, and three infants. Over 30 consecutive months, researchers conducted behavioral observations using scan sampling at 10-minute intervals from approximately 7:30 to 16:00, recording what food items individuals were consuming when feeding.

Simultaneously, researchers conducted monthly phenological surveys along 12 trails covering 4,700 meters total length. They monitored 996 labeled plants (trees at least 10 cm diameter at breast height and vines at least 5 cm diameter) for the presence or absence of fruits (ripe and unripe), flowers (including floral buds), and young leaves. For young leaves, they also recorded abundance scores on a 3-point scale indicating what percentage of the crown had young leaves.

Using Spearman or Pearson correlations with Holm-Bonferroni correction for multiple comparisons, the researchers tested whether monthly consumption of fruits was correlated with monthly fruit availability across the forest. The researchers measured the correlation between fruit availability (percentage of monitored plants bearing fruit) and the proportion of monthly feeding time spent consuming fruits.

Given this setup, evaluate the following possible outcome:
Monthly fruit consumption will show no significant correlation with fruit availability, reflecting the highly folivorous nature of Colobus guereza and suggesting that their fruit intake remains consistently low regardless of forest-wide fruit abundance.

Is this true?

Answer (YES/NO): YES